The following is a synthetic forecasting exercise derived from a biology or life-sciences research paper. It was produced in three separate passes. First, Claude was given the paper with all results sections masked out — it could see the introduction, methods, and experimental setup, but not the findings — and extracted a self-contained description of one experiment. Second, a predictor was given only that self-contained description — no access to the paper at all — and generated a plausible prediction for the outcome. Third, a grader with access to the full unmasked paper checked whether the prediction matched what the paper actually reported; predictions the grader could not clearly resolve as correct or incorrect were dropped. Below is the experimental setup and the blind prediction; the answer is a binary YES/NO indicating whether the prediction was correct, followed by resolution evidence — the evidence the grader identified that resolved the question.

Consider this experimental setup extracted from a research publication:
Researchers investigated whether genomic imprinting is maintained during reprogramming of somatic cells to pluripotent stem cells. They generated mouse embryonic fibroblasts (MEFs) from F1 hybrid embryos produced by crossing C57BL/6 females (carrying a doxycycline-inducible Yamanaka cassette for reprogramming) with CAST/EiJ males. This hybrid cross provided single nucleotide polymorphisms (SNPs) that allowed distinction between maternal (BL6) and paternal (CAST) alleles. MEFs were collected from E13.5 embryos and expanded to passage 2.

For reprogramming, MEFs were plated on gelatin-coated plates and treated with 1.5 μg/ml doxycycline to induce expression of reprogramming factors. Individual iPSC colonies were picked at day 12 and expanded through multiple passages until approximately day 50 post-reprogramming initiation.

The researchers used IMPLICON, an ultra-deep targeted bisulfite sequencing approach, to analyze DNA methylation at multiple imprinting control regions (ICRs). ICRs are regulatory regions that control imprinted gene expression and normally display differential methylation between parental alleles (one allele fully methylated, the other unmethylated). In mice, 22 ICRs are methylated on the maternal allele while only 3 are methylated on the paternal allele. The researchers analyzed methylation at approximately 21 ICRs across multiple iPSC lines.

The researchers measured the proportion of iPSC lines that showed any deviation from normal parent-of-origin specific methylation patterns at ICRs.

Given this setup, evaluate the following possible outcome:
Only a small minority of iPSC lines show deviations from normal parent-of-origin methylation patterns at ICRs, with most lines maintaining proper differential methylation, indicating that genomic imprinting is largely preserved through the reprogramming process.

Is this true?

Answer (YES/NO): NO